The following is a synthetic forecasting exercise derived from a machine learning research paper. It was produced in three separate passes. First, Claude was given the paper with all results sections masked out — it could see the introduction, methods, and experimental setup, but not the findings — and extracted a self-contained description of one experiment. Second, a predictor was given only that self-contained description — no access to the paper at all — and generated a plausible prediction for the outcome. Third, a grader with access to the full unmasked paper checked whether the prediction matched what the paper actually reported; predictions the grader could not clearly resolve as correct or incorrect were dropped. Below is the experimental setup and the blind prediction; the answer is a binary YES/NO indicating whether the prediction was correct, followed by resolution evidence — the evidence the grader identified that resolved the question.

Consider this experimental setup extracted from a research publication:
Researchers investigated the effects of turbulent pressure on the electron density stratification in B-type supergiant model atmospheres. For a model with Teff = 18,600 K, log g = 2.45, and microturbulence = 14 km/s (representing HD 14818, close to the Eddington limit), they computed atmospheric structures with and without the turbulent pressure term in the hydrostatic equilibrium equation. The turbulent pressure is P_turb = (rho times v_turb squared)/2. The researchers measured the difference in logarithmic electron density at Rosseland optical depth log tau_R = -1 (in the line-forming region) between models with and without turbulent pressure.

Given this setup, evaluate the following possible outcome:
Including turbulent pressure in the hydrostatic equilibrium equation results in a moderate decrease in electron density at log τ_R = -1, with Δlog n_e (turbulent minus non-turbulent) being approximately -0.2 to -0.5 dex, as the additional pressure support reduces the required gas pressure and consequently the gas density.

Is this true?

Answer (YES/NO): NO